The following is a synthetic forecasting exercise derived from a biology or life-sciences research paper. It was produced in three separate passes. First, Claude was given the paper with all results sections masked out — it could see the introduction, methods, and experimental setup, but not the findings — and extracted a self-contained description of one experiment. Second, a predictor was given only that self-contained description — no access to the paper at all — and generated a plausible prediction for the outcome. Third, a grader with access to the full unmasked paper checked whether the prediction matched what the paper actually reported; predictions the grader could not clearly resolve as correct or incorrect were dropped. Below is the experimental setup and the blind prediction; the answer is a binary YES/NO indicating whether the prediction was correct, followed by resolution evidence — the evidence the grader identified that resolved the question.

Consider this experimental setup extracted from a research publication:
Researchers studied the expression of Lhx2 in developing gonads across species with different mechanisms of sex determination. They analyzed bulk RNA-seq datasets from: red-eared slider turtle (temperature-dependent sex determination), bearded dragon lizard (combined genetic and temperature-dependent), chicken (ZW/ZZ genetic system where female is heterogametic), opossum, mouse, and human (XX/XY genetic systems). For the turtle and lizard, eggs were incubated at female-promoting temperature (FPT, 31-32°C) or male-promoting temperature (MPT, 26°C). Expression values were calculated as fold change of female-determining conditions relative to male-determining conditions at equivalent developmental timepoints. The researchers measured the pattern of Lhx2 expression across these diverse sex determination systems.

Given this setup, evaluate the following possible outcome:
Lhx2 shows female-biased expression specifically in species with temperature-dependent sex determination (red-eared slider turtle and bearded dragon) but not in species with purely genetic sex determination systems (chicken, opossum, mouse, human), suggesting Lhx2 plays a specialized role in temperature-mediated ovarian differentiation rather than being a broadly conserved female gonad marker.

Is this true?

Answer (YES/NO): NO